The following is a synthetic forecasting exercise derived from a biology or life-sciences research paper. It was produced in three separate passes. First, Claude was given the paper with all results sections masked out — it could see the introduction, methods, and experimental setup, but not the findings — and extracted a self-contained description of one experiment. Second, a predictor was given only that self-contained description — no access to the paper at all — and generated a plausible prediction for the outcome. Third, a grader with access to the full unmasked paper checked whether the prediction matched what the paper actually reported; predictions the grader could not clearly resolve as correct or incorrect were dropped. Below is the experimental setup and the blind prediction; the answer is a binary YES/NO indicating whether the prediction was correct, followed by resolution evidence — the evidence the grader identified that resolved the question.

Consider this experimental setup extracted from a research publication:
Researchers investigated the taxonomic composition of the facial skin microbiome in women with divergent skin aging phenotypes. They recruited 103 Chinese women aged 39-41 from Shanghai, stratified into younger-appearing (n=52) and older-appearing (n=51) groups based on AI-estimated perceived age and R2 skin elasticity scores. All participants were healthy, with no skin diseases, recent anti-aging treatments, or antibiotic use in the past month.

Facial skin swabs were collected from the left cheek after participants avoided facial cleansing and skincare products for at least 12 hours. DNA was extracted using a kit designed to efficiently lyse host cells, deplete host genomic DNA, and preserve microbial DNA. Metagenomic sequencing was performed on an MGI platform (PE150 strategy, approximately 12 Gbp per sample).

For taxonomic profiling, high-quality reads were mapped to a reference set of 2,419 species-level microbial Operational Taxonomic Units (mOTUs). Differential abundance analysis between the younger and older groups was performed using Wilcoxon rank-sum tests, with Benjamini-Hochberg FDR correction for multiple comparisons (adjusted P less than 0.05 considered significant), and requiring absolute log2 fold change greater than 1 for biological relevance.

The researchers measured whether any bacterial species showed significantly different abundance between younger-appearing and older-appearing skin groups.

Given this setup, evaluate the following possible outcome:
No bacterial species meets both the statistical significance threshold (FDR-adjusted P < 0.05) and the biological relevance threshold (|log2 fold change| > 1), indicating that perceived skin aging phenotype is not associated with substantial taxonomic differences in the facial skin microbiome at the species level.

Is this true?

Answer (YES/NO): NO